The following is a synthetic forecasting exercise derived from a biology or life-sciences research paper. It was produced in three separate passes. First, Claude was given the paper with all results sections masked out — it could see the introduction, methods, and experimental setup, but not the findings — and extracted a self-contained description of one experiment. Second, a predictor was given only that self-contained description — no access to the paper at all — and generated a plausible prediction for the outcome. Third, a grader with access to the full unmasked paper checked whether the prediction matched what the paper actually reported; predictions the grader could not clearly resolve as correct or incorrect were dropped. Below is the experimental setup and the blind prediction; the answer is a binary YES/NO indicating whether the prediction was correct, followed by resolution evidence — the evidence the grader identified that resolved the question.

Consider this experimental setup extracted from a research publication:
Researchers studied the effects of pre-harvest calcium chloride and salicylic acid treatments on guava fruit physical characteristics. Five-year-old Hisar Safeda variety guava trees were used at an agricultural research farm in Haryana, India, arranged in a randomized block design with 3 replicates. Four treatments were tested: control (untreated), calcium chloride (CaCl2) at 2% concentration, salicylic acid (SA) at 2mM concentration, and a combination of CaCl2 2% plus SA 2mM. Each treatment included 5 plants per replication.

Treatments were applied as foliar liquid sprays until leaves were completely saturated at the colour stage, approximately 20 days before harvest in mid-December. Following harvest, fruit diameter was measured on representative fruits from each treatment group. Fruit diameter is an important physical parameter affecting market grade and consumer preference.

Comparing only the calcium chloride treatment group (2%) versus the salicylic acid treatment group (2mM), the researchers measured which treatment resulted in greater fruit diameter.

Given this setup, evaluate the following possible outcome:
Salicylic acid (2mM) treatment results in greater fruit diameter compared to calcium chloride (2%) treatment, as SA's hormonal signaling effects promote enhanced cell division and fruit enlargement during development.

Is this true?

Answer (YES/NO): YES